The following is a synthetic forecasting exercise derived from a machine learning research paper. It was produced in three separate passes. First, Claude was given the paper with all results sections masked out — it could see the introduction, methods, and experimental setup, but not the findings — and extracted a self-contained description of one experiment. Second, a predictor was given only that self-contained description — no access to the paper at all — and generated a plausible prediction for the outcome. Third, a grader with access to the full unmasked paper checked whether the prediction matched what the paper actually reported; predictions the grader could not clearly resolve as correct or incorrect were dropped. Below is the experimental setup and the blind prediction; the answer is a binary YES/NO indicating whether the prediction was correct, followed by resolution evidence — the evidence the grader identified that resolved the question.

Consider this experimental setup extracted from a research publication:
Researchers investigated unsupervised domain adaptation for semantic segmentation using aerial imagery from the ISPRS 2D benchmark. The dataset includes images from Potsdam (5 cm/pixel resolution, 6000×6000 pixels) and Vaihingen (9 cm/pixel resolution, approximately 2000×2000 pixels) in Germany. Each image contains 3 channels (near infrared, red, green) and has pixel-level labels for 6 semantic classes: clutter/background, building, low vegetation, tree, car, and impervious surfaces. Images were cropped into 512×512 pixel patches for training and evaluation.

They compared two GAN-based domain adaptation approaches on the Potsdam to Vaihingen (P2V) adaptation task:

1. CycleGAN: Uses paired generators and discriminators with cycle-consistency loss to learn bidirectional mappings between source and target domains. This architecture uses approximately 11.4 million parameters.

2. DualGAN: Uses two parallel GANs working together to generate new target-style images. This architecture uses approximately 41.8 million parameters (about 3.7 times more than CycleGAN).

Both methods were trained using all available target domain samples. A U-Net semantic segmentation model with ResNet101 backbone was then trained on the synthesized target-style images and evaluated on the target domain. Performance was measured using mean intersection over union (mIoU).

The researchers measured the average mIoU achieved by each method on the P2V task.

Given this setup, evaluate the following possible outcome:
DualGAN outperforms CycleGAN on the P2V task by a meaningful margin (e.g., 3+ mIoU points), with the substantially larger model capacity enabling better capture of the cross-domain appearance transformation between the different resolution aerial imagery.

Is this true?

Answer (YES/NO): NO